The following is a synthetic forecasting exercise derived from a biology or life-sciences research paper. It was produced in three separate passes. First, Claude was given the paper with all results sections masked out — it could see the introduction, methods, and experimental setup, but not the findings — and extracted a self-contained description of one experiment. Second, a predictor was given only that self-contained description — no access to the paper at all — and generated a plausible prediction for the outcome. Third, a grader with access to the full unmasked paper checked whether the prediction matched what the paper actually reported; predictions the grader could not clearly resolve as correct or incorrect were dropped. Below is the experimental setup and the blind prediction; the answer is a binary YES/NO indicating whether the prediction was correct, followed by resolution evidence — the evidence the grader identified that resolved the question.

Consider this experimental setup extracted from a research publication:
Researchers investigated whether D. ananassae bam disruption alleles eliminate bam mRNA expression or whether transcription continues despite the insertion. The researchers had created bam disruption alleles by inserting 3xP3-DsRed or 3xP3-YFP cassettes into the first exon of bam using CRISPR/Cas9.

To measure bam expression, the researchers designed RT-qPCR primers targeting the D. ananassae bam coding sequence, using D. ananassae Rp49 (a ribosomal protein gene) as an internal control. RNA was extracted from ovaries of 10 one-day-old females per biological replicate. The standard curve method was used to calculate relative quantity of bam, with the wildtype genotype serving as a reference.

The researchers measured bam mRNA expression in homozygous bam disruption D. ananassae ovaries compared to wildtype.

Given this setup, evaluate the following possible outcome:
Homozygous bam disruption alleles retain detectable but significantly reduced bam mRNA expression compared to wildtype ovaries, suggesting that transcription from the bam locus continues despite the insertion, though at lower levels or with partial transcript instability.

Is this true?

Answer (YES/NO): YES